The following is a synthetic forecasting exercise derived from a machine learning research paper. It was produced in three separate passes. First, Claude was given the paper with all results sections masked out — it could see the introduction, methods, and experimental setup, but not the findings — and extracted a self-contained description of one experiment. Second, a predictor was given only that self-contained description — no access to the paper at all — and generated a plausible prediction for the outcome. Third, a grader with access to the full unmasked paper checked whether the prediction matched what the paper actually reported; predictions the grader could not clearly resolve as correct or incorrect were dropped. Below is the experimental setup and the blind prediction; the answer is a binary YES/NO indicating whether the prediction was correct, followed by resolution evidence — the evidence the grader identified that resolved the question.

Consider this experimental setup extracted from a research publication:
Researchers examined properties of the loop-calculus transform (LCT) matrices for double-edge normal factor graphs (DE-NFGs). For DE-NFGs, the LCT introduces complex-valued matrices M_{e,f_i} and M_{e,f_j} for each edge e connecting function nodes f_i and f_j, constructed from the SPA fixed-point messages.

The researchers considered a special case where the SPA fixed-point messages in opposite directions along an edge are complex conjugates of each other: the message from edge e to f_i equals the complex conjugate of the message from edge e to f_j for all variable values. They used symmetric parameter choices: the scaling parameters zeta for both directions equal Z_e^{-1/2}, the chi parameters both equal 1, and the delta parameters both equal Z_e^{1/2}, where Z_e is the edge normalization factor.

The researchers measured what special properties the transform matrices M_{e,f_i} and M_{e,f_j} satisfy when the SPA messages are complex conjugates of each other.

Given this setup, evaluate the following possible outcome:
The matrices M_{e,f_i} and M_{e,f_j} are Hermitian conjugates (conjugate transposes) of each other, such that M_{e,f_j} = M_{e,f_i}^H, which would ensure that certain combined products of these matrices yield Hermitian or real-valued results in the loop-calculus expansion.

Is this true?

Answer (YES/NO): NO